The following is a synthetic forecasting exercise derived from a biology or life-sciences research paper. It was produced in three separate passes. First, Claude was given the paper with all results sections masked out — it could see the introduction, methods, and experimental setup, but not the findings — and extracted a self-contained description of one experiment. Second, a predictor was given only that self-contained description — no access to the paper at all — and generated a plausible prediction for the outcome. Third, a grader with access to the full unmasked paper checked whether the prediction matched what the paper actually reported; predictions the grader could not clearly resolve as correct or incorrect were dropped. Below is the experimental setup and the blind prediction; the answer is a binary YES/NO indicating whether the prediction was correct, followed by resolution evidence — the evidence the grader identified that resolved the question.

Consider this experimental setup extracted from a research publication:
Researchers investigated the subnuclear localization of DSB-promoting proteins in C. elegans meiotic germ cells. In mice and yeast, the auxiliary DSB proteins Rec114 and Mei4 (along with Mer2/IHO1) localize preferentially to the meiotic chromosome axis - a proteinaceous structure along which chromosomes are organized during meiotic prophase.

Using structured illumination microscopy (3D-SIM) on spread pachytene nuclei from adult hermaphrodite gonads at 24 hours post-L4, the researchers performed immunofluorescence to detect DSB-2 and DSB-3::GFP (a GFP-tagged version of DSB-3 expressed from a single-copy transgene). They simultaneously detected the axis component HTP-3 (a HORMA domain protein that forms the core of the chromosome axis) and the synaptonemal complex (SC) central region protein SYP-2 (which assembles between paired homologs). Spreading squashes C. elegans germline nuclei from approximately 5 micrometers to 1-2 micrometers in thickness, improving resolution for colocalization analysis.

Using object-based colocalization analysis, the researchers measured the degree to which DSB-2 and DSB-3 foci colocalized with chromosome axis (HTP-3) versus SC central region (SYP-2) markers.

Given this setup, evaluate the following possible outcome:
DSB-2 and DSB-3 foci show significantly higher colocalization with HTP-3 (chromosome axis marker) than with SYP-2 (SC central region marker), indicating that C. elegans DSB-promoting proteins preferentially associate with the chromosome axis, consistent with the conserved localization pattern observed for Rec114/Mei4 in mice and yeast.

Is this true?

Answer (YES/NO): NO